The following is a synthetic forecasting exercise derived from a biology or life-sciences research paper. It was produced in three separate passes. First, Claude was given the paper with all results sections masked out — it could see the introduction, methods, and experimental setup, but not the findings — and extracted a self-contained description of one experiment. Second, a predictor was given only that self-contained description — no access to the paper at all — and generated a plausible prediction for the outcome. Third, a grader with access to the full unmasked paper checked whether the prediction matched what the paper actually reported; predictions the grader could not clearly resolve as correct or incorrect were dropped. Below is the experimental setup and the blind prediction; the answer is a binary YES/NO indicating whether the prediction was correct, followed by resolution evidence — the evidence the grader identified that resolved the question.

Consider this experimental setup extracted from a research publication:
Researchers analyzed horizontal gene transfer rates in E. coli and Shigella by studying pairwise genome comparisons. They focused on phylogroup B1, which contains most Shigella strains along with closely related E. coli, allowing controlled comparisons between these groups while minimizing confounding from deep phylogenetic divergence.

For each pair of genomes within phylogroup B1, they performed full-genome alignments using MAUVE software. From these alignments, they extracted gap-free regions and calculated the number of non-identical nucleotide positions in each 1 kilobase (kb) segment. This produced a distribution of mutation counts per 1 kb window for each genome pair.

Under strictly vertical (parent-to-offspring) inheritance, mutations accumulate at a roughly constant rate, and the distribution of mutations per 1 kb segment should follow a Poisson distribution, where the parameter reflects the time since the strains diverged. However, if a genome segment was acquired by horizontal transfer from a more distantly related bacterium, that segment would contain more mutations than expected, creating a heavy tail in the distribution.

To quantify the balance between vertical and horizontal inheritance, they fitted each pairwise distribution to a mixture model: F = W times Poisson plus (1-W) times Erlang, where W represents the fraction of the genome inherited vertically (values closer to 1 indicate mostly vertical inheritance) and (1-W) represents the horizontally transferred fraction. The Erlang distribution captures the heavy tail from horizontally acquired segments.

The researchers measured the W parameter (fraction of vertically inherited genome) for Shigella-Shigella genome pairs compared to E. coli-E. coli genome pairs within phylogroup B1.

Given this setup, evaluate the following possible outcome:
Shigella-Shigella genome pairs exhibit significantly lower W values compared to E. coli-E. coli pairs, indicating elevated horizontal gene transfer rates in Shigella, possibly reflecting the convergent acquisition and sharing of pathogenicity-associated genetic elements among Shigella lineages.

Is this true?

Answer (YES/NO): NO